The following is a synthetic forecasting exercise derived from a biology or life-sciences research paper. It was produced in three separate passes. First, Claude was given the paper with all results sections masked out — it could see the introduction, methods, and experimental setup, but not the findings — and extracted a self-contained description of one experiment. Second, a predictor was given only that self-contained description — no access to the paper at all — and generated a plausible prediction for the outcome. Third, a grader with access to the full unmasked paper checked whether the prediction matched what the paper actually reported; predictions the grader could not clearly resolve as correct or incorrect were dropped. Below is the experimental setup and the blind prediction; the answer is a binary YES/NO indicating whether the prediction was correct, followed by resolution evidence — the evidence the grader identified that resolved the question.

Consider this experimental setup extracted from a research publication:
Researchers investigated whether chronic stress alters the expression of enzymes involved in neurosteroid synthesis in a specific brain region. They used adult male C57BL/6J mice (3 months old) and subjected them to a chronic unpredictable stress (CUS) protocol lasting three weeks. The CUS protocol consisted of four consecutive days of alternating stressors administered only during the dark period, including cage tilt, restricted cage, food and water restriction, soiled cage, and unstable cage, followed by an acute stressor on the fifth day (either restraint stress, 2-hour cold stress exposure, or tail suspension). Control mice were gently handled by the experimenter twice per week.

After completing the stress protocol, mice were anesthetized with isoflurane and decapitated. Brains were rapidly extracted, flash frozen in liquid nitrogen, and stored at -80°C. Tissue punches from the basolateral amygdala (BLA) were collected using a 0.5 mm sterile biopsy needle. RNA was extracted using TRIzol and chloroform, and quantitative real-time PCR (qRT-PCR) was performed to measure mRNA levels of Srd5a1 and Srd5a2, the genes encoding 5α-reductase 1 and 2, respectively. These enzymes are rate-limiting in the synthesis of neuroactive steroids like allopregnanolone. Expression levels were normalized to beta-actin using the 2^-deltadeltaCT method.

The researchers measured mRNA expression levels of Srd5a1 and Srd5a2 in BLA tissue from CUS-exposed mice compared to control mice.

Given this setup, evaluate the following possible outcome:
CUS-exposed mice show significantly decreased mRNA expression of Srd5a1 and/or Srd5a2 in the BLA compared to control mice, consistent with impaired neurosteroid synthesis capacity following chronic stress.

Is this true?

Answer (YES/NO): YES